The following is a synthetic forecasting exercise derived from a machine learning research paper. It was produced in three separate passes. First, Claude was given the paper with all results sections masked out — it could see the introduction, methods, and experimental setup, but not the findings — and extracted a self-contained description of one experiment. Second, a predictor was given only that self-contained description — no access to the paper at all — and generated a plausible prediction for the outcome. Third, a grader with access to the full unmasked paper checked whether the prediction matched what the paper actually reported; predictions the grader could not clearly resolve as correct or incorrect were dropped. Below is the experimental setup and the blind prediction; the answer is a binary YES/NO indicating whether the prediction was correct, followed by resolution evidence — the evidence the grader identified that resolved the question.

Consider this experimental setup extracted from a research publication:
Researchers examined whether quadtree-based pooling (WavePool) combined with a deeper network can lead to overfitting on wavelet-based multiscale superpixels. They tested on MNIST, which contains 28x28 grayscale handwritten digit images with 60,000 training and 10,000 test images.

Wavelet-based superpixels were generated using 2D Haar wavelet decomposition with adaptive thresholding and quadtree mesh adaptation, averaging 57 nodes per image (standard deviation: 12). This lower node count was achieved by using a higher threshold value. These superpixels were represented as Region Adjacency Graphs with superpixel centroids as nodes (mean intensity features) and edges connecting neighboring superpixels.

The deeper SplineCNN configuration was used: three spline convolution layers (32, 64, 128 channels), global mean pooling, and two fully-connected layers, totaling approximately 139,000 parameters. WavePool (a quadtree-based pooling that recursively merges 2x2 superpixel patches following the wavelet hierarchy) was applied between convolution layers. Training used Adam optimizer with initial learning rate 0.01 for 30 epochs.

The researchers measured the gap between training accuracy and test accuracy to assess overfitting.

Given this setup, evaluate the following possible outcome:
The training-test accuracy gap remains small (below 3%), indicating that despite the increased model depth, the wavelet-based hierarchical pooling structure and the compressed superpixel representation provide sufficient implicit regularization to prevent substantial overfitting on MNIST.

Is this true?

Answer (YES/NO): NO